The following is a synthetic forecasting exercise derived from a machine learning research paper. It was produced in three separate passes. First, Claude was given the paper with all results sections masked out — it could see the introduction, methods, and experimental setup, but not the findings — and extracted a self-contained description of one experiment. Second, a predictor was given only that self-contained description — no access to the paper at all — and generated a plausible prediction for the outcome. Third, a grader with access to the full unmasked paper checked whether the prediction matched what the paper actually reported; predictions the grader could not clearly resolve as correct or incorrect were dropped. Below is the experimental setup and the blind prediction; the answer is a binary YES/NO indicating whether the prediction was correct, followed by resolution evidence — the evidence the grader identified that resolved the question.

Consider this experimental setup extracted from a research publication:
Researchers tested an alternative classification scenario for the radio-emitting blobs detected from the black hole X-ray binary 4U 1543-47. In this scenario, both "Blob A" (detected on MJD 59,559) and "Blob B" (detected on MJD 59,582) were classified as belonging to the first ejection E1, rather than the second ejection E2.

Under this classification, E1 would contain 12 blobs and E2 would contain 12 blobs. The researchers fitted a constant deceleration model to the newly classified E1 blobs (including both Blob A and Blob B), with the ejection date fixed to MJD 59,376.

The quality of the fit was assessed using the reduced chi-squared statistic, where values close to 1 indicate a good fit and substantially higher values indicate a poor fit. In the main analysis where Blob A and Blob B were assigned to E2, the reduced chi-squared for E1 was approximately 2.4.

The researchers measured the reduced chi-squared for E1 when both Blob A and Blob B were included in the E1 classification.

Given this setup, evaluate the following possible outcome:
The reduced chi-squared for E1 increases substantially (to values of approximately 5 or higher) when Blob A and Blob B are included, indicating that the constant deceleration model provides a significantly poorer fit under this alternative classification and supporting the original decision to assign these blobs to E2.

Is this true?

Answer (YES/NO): YES